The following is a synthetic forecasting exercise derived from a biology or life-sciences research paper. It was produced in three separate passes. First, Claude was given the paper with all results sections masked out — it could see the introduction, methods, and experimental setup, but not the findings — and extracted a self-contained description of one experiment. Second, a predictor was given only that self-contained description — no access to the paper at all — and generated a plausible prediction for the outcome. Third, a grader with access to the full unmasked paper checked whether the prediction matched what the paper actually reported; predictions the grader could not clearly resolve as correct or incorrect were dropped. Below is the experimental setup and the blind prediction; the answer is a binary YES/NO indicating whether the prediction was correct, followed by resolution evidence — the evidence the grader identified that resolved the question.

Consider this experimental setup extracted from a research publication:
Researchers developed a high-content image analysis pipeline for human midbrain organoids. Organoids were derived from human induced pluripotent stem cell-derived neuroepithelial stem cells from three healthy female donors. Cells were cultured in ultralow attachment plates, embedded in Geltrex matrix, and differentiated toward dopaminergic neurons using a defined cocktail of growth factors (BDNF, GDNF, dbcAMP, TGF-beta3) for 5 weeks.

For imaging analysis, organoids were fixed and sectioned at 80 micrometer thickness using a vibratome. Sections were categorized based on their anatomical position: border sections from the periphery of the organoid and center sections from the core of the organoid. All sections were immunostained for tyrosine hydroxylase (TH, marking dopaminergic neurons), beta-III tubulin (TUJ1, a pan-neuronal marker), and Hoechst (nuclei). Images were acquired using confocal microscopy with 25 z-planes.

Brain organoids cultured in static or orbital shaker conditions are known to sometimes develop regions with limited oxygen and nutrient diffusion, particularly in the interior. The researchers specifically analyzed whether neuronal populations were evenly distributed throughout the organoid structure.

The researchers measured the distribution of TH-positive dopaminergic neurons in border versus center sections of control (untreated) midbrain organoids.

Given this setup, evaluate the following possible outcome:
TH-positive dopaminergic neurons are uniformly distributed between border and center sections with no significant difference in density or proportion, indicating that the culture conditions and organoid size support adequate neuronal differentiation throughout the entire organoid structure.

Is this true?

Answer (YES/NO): NO